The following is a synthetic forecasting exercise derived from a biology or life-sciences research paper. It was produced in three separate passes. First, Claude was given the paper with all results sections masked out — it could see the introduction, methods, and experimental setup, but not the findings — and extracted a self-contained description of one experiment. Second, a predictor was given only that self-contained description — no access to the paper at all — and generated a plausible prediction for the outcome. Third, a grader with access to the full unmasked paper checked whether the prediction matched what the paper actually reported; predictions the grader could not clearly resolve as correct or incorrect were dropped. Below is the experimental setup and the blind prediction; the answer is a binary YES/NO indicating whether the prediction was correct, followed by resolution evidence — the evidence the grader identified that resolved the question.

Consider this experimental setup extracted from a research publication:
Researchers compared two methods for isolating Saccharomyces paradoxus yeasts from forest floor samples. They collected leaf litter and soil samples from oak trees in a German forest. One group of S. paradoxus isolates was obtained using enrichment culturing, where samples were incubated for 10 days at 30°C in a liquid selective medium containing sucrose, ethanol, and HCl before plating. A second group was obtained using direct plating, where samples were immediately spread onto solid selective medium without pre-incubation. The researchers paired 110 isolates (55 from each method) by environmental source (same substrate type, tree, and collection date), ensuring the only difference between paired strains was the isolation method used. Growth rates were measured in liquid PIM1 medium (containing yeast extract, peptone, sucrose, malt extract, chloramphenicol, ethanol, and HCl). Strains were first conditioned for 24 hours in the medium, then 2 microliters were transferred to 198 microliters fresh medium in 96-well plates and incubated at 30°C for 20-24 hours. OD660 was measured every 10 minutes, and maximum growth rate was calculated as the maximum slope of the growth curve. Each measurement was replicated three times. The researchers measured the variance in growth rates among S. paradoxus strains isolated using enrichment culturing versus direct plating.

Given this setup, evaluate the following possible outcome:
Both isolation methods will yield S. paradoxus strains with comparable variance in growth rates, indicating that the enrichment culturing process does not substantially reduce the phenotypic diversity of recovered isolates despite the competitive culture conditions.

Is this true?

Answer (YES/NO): YES